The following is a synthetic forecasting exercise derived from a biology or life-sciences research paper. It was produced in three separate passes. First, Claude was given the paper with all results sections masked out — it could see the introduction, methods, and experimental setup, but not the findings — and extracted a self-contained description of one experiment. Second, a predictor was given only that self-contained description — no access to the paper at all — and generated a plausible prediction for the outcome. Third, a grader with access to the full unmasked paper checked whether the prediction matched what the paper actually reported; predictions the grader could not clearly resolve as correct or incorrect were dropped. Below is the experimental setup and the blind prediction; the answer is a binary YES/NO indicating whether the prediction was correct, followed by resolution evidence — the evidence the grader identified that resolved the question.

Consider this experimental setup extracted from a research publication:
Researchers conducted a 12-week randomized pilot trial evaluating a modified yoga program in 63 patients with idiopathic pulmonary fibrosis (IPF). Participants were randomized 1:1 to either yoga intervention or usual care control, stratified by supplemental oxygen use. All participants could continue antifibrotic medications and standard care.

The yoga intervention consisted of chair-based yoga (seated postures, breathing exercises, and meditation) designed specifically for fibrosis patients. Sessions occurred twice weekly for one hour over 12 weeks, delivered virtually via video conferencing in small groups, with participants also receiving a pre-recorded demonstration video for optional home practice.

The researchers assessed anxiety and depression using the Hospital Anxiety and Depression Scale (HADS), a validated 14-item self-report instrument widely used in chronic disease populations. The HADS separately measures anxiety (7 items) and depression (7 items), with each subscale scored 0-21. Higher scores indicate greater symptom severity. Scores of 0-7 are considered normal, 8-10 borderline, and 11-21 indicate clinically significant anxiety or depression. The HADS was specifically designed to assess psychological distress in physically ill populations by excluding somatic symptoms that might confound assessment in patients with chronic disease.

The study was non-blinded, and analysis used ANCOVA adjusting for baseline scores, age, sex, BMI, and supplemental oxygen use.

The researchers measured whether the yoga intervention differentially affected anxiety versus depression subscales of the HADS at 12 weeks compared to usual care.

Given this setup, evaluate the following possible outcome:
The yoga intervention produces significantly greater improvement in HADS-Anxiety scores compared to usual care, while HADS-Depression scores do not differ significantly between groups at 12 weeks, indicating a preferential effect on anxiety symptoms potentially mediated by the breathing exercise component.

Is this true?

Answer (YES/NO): NO